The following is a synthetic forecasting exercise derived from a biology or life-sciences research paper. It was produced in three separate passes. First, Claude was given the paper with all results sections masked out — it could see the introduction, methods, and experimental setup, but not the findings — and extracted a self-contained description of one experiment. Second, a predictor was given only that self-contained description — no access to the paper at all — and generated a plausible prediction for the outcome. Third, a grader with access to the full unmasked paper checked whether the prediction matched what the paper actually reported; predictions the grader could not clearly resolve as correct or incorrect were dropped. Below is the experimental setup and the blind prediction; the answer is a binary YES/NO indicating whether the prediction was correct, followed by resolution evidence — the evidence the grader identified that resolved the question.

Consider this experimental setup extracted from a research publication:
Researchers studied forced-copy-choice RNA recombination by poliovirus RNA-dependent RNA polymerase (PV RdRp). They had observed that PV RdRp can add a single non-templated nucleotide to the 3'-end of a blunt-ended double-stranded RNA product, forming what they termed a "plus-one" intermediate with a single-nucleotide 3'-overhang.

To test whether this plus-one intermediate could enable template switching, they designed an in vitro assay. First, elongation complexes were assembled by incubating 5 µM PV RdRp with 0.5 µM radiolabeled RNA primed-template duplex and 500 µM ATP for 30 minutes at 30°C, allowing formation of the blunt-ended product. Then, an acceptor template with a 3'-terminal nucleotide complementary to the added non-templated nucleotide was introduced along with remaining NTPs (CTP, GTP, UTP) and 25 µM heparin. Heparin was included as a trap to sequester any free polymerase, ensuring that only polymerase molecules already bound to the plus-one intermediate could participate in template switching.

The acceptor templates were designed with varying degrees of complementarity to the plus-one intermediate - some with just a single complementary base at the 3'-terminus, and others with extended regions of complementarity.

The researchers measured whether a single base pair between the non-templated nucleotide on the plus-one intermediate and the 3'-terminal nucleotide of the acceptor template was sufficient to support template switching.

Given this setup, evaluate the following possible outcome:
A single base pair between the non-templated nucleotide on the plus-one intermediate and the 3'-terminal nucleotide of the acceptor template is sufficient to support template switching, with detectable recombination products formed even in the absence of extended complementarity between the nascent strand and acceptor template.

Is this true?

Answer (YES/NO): YES